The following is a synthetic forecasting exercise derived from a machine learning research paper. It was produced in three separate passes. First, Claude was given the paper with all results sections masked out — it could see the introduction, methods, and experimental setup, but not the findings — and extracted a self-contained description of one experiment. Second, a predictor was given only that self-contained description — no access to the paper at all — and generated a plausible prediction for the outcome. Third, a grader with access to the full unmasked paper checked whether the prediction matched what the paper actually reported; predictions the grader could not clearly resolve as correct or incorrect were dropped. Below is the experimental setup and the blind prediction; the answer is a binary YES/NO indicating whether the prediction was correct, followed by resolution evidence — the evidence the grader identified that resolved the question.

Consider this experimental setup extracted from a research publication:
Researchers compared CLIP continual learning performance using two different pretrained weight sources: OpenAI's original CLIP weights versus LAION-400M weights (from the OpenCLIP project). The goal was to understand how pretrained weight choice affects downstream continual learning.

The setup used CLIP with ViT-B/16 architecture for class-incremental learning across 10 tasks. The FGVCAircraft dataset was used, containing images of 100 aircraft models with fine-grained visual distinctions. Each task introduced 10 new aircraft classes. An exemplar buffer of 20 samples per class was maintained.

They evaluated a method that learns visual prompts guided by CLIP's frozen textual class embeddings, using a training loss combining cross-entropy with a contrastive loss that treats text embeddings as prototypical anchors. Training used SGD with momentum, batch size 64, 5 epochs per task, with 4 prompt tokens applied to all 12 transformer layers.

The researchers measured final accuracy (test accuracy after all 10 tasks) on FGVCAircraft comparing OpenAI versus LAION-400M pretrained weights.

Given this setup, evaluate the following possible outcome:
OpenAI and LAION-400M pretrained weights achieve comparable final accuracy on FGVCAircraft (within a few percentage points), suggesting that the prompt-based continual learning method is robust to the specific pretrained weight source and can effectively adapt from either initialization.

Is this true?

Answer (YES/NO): YES